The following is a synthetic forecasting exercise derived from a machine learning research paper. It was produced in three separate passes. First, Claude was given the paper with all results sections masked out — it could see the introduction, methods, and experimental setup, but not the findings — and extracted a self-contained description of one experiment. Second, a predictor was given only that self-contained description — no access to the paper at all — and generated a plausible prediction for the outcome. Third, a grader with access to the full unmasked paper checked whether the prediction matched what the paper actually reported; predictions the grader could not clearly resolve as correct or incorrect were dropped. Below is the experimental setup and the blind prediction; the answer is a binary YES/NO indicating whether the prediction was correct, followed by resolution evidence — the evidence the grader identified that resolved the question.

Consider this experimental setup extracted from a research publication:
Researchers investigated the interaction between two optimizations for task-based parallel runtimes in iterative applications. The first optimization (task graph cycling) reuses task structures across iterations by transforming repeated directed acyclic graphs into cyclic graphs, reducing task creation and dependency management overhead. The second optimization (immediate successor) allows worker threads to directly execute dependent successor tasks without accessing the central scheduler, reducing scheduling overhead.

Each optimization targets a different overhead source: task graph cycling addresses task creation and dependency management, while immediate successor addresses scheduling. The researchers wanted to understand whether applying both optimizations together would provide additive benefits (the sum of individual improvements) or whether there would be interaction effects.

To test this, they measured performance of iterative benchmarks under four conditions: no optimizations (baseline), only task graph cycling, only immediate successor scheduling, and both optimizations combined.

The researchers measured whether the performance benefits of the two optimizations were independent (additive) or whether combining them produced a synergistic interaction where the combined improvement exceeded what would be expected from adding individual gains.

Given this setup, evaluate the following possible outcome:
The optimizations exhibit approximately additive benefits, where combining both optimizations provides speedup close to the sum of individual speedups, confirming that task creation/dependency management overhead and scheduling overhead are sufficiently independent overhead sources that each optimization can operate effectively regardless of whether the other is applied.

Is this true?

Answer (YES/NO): NO